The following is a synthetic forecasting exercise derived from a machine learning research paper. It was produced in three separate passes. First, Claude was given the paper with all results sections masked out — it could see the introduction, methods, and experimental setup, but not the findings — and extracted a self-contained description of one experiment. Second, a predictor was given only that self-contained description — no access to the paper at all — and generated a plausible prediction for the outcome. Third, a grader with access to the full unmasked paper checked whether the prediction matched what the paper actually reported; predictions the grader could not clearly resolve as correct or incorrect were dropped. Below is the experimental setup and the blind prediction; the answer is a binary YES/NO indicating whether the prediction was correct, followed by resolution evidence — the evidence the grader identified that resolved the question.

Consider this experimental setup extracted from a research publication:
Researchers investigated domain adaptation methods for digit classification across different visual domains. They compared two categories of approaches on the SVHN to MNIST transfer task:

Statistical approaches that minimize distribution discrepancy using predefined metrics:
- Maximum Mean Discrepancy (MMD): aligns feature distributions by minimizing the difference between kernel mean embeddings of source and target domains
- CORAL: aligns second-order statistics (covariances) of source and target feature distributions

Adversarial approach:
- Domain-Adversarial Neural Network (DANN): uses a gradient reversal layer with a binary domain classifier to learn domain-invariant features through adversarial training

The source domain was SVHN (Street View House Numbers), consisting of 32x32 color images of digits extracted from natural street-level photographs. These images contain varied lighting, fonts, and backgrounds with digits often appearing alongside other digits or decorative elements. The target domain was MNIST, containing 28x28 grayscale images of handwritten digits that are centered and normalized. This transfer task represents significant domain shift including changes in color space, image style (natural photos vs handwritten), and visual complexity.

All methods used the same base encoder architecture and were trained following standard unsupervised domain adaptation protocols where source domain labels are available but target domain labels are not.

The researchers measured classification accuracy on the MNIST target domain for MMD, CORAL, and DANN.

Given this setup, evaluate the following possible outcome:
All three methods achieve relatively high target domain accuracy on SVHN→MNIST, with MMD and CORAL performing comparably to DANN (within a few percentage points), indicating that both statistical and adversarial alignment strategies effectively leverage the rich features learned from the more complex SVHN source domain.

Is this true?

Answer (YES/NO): NO